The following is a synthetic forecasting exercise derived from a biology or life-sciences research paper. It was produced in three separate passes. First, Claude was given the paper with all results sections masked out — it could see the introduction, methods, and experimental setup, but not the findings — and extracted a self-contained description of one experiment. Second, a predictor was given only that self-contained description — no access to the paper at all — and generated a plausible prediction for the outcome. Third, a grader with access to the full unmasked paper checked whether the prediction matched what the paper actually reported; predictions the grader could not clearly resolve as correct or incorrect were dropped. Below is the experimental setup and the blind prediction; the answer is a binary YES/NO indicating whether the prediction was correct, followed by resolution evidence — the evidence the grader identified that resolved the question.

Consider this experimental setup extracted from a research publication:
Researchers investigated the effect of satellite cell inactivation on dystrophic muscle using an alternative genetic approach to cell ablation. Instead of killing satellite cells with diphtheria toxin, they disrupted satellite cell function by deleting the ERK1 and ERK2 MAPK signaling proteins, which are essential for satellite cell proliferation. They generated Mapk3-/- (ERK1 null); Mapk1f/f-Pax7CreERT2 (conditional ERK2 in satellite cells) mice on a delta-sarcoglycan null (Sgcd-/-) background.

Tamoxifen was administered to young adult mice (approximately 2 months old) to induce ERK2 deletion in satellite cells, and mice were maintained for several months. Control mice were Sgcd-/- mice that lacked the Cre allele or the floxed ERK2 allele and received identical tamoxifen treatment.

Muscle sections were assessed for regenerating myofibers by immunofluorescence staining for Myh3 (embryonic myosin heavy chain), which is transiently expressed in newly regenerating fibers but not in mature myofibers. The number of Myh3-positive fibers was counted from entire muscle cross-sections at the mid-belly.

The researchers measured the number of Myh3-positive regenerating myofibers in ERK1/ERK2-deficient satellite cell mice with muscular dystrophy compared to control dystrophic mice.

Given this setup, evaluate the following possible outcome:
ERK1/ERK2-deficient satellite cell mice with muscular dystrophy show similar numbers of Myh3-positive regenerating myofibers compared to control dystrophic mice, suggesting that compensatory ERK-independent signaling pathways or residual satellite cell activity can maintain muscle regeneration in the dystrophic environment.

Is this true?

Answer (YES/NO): NO